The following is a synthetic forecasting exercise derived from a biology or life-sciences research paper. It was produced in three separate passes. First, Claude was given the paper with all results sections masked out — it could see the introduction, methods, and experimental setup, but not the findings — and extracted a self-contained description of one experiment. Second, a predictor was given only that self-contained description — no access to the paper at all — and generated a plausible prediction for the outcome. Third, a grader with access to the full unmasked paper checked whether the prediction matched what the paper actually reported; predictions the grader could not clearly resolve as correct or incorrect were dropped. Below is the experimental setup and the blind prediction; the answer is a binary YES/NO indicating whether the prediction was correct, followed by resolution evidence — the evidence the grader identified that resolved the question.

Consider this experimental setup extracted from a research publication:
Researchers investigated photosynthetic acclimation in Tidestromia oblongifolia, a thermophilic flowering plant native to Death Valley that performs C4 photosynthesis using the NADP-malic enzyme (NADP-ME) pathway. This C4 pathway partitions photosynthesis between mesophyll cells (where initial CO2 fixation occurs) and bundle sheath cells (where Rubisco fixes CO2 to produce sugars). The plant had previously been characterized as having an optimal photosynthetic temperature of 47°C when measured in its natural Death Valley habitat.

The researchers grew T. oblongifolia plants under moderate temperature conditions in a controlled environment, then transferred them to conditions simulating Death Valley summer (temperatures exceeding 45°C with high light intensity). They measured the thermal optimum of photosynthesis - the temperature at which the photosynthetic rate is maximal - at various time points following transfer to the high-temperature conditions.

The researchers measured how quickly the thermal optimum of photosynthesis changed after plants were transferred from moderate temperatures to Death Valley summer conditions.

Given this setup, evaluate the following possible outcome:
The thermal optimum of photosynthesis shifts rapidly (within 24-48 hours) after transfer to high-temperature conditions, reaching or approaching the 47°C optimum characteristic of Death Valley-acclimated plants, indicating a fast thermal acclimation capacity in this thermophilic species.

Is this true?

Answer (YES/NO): NO